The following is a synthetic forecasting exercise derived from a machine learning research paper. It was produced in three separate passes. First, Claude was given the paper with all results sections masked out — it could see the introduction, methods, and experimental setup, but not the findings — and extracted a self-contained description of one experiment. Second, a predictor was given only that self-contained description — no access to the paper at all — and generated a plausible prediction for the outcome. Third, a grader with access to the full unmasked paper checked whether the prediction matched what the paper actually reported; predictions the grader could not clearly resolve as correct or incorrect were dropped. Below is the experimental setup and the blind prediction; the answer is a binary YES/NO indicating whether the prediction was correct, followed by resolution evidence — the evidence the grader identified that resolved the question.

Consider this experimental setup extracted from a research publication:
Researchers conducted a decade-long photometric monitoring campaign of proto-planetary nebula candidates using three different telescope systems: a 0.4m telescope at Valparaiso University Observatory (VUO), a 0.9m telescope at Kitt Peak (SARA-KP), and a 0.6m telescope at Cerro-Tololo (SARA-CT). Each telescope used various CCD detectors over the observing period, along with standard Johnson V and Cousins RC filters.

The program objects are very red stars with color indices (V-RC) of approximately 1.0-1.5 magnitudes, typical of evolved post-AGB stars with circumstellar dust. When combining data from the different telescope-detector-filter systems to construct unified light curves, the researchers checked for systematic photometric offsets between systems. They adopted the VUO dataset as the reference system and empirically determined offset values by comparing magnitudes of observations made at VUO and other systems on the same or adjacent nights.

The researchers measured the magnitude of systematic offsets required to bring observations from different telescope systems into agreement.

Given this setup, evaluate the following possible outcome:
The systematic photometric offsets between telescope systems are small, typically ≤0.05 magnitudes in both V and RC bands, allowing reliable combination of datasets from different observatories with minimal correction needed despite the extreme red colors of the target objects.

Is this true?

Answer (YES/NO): NO